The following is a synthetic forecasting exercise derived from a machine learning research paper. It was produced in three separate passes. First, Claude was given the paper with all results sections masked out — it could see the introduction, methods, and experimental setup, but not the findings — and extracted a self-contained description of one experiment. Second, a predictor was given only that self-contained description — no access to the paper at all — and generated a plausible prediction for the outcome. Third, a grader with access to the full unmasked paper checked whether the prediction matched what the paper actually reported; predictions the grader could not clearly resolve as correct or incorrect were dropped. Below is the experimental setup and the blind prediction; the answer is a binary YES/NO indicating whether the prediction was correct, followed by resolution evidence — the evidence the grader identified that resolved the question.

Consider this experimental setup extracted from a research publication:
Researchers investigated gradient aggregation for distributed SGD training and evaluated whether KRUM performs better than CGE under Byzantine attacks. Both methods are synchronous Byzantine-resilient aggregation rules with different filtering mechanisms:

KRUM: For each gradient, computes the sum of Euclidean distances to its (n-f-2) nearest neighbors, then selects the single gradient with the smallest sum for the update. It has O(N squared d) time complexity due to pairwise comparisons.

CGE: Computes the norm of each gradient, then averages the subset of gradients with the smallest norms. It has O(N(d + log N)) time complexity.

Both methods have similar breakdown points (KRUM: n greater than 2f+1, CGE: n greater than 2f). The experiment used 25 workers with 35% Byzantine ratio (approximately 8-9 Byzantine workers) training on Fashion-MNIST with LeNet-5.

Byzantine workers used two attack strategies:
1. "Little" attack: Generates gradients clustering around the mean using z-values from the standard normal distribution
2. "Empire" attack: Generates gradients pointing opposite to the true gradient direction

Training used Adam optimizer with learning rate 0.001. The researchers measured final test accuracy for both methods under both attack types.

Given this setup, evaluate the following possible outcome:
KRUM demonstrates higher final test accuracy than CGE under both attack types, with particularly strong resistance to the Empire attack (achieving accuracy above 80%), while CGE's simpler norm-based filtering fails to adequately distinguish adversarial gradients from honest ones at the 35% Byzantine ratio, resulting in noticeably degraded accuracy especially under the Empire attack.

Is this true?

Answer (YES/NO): NO